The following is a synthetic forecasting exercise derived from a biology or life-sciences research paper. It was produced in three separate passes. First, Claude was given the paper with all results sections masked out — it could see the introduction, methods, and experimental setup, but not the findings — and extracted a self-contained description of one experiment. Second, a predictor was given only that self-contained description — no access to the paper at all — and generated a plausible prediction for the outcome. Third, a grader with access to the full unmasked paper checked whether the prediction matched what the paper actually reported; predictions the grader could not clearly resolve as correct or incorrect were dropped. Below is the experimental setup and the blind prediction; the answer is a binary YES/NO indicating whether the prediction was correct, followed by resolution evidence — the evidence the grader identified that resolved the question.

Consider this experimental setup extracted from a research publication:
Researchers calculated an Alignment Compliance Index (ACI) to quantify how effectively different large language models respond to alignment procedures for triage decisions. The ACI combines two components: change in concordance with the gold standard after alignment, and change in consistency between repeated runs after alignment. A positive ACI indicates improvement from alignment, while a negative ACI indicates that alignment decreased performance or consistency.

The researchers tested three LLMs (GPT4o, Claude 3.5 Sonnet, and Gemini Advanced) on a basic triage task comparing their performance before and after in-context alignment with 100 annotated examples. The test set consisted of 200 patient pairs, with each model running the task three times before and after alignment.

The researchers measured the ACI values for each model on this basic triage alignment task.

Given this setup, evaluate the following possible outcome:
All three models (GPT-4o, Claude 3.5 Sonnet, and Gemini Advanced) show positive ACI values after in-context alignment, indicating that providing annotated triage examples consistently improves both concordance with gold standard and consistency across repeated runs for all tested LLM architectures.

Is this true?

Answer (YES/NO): NO